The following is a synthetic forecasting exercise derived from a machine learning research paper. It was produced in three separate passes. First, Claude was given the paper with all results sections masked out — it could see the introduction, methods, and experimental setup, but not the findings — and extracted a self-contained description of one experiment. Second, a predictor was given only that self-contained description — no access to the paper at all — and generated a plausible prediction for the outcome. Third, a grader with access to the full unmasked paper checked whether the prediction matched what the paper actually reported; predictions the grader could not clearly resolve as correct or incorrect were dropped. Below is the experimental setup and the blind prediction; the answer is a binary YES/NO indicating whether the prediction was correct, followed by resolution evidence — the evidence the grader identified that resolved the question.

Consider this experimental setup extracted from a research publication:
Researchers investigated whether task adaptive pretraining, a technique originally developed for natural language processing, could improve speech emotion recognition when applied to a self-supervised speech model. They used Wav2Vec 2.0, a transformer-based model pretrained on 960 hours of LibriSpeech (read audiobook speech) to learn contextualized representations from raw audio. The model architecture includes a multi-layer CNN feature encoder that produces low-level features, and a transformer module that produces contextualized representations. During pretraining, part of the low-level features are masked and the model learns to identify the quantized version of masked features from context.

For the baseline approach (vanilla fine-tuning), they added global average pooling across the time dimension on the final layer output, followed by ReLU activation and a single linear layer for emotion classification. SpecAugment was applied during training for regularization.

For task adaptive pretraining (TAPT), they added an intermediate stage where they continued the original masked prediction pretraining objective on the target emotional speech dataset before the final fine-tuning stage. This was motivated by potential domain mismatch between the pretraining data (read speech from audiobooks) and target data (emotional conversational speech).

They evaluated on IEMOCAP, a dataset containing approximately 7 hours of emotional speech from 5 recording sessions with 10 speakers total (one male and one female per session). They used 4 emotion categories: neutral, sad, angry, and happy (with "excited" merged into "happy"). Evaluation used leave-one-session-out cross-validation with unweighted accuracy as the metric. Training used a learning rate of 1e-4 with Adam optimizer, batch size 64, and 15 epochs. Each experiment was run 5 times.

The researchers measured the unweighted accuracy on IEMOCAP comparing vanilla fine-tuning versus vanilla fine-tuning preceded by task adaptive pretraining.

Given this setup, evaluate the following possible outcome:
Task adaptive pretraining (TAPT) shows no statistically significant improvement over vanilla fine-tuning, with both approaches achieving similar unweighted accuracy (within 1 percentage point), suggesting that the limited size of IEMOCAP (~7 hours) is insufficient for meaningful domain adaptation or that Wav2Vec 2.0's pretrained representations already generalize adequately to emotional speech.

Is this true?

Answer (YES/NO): NO